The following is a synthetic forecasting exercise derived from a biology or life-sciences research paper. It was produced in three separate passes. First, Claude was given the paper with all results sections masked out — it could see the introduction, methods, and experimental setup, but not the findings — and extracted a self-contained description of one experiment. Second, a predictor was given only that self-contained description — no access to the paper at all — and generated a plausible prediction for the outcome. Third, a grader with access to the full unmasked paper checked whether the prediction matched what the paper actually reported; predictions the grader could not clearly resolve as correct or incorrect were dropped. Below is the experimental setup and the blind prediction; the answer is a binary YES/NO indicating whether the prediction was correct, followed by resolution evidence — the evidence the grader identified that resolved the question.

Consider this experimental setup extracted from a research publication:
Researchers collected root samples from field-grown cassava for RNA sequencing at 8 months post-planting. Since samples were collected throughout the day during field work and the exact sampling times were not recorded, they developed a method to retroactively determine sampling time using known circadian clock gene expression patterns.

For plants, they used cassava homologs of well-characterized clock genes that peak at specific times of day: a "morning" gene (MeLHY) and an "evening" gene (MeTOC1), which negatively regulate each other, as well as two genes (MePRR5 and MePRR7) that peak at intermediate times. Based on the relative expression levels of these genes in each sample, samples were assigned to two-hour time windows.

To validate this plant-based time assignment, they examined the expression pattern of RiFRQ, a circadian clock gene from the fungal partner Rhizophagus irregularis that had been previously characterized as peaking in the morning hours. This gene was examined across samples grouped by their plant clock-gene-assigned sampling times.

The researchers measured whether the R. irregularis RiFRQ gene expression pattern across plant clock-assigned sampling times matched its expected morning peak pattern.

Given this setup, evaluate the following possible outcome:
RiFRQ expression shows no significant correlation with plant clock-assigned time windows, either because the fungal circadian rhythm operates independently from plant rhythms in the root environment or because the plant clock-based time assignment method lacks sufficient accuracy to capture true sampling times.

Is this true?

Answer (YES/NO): NO